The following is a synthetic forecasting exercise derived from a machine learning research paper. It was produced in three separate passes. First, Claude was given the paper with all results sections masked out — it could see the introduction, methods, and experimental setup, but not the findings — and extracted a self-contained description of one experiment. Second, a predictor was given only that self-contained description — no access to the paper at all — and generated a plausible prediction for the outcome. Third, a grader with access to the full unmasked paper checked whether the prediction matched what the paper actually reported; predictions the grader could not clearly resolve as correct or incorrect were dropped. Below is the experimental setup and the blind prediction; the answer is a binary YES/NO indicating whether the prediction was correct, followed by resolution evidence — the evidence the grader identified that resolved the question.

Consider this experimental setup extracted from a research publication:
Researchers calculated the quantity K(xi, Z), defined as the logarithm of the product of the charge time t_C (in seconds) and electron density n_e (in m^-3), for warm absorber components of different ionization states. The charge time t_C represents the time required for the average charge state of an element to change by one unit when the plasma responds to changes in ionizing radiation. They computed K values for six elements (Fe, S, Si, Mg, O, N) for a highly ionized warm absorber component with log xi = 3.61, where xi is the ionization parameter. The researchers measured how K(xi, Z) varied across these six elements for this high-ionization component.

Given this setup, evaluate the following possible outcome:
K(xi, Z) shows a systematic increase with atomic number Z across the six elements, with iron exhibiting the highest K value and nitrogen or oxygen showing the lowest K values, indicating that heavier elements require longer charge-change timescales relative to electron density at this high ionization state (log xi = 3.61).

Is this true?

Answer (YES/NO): NO